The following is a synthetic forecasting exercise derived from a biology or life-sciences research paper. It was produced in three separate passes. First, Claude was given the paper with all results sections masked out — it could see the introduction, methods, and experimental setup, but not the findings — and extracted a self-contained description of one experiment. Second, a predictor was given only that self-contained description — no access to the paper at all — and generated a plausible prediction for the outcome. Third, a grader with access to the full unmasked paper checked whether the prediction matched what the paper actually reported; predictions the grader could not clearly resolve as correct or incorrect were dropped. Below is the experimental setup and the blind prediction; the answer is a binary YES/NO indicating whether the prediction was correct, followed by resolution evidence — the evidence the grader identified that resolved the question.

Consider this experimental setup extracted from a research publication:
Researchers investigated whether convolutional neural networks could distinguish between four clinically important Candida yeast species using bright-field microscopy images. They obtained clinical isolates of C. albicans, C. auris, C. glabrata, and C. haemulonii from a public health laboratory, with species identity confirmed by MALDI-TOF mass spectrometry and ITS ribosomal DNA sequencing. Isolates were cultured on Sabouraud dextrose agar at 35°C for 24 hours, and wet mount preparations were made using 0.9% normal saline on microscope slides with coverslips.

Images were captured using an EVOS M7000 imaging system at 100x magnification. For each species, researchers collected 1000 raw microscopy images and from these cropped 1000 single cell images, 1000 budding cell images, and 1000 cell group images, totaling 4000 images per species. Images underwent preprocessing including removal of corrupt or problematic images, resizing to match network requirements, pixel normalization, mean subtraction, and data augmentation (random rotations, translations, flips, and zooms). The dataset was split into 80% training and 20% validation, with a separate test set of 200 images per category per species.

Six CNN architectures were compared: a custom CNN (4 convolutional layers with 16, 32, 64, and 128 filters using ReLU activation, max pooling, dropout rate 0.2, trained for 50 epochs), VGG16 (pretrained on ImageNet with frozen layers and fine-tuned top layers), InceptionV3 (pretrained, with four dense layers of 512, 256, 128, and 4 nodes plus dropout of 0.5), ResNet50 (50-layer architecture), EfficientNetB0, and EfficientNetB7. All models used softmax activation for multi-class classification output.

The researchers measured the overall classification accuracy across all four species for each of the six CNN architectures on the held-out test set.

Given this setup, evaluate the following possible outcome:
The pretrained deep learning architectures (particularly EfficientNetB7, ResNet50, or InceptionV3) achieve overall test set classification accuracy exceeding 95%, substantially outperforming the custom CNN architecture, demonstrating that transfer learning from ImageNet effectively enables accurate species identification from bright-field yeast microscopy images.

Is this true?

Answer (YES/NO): NO